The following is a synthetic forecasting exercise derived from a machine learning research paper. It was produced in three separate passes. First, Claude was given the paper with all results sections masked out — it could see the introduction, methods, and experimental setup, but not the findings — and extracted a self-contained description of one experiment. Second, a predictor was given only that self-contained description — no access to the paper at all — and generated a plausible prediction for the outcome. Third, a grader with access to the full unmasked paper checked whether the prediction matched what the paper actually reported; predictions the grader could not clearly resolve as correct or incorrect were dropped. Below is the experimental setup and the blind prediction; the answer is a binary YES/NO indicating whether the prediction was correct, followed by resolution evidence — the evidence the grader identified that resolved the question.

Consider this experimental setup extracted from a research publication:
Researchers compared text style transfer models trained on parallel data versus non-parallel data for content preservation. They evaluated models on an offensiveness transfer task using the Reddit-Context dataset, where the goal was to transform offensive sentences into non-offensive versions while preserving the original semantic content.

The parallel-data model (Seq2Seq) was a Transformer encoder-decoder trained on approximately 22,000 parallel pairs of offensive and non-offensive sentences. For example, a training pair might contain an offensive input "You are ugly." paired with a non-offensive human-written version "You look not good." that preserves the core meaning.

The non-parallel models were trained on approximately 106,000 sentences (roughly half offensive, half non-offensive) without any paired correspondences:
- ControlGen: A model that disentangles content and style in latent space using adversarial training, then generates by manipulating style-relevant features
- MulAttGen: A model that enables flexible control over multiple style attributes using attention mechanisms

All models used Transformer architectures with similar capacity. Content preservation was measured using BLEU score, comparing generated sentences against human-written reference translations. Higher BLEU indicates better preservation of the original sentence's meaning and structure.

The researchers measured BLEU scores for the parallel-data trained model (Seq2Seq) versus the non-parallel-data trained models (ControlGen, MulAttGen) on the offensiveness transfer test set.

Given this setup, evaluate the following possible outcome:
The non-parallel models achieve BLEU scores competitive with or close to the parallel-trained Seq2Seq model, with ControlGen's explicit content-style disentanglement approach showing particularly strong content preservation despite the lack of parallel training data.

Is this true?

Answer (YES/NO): NO